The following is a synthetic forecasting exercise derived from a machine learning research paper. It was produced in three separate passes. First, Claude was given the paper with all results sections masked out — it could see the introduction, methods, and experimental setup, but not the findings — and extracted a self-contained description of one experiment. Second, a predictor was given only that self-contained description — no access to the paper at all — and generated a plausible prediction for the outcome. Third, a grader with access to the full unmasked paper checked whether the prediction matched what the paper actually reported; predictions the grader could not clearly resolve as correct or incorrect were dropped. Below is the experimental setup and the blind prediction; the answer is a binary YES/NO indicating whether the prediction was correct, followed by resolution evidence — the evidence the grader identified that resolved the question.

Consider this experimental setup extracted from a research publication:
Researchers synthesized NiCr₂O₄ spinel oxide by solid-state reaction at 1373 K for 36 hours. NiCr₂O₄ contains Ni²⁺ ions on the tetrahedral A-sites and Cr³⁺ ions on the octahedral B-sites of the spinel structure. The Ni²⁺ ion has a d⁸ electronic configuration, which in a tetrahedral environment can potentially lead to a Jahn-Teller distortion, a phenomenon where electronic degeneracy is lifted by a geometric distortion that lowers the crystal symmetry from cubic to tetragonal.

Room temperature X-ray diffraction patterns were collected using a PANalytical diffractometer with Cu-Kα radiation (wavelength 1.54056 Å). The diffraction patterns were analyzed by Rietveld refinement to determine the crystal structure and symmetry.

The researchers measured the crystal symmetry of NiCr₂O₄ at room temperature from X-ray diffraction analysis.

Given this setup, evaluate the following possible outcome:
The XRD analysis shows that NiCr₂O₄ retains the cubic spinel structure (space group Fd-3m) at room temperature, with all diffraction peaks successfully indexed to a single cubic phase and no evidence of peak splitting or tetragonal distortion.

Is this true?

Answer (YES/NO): NO